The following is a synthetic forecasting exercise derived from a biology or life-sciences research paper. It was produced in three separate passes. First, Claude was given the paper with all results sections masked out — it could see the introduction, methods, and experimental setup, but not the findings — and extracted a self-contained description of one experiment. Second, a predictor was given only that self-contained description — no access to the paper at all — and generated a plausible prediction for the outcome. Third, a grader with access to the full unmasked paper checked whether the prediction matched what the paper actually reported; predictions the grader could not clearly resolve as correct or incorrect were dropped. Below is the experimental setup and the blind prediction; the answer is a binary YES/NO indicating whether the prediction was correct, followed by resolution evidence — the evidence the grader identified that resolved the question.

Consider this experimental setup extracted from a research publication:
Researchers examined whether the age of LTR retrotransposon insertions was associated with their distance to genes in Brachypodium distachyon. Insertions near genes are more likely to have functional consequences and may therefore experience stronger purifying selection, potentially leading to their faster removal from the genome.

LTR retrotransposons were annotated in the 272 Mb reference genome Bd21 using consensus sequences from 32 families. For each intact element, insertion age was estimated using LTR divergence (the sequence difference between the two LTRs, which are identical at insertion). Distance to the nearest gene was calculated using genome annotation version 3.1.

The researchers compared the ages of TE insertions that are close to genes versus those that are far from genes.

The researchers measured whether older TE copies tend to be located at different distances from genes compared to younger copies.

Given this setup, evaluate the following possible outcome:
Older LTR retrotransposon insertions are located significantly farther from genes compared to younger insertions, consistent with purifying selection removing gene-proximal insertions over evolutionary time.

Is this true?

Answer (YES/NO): YES